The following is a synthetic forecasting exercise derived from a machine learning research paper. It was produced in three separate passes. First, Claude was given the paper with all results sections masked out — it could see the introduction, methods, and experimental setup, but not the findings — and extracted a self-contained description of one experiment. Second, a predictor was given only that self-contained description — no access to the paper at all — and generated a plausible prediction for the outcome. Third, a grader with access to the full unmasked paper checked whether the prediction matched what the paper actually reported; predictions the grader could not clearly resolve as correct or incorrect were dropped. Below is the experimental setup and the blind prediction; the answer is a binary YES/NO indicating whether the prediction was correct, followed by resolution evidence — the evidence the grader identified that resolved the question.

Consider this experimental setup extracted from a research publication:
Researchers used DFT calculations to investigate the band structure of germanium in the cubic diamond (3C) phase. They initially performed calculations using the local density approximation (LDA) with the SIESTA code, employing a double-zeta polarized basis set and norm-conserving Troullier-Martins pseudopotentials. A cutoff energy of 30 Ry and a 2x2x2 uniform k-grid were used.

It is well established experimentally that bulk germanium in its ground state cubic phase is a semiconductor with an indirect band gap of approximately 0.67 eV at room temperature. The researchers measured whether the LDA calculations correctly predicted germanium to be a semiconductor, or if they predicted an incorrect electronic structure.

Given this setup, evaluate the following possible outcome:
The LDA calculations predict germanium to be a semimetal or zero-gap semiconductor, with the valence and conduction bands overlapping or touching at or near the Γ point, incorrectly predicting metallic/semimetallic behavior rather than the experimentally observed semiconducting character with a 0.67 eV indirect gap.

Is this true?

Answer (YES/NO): YES